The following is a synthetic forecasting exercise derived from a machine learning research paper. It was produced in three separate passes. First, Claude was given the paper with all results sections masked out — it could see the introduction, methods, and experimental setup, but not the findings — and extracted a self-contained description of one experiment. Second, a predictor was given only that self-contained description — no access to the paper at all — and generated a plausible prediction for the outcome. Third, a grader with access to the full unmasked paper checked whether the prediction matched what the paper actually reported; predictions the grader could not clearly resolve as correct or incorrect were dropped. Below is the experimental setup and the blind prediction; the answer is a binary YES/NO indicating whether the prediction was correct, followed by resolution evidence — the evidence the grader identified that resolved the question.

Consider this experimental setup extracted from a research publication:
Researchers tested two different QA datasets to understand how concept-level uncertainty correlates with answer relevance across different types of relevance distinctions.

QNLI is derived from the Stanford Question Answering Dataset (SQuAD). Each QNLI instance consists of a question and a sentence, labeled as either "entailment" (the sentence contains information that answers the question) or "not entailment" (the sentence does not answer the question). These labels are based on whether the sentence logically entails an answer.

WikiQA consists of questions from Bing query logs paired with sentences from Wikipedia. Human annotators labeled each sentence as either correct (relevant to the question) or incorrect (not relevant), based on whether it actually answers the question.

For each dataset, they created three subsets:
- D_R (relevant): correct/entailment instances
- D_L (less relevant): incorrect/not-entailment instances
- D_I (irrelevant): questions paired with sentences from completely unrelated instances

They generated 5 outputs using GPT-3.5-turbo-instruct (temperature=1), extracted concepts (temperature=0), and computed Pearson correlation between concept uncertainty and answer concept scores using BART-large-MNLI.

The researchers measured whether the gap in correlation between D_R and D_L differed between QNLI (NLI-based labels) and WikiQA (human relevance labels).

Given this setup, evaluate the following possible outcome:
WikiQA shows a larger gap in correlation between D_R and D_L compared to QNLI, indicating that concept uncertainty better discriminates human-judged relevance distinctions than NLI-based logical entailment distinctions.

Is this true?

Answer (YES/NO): NO